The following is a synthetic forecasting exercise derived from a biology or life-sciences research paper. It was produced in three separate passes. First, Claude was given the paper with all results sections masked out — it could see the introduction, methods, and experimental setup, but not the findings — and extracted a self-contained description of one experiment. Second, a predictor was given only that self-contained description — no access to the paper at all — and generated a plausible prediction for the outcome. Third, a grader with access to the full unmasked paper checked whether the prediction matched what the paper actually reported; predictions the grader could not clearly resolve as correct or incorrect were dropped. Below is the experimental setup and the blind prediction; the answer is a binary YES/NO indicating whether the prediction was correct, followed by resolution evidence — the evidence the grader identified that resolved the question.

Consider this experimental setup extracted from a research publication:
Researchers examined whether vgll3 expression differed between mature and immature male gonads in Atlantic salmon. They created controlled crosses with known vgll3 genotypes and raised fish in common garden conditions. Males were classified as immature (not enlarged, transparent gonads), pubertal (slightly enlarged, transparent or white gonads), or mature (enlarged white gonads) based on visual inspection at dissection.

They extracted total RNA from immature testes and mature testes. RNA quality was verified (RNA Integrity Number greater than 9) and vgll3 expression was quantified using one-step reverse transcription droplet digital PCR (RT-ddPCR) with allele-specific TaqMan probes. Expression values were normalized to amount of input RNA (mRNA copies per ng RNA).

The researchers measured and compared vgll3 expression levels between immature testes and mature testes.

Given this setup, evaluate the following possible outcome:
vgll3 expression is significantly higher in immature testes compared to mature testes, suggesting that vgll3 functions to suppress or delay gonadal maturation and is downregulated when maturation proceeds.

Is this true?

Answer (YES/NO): YES